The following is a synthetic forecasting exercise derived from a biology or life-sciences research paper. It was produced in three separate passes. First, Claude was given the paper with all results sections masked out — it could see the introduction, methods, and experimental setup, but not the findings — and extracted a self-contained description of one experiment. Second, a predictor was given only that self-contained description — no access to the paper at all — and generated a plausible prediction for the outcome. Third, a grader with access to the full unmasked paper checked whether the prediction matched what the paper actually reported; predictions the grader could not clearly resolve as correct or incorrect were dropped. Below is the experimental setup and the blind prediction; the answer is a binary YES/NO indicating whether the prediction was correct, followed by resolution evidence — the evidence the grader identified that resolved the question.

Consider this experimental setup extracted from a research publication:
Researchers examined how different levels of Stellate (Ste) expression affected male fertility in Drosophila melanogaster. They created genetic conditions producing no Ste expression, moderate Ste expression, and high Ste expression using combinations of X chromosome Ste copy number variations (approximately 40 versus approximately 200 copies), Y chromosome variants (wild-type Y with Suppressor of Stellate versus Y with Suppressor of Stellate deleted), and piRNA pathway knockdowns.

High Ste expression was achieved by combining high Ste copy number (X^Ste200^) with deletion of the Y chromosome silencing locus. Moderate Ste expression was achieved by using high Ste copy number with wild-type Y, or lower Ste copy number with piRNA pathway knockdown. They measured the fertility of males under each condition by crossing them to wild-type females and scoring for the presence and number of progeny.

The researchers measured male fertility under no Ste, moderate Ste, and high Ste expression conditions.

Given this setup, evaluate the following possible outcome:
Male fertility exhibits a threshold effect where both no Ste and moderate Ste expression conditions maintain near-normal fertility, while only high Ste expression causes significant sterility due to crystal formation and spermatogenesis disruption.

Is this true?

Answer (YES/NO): YES